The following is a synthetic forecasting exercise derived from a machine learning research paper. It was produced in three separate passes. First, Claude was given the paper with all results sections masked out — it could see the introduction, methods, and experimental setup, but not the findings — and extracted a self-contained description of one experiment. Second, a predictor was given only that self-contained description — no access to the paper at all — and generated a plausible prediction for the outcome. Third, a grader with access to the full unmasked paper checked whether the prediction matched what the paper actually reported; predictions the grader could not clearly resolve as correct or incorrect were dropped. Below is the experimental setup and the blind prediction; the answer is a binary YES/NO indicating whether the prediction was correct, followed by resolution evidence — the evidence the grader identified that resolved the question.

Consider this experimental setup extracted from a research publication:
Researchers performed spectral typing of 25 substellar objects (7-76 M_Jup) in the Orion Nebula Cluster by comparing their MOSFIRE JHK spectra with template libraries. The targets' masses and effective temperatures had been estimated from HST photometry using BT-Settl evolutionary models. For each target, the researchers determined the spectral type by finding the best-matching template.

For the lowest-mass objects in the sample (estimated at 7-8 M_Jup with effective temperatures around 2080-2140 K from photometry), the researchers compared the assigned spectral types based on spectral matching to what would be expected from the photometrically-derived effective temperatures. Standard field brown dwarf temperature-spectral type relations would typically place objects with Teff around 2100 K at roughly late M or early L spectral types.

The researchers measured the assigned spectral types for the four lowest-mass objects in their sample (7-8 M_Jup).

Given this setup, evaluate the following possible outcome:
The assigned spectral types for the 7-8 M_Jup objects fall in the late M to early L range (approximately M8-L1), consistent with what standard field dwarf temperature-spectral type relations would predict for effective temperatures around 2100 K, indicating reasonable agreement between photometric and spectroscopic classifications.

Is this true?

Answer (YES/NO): NO